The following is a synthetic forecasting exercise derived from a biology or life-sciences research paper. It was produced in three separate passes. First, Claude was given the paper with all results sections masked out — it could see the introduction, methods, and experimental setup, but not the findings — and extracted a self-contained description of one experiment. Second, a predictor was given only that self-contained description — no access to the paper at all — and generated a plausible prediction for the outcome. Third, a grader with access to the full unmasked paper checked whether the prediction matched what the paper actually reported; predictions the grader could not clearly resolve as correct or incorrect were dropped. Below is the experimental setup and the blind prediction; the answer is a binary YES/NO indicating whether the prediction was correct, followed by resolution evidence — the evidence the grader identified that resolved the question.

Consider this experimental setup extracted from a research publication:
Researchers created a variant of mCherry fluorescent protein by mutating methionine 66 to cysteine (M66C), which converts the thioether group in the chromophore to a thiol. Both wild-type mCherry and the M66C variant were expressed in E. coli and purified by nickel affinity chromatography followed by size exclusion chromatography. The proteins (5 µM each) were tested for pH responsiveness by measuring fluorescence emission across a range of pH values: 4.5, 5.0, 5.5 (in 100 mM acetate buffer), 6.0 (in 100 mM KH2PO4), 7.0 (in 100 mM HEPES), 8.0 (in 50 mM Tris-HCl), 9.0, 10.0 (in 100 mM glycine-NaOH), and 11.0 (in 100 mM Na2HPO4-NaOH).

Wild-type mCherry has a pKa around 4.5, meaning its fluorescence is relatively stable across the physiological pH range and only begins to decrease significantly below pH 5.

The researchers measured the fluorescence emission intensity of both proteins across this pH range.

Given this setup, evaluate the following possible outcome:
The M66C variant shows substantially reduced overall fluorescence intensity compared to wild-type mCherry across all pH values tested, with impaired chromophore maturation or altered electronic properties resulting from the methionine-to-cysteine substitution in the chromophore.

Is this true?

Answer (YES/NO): NO